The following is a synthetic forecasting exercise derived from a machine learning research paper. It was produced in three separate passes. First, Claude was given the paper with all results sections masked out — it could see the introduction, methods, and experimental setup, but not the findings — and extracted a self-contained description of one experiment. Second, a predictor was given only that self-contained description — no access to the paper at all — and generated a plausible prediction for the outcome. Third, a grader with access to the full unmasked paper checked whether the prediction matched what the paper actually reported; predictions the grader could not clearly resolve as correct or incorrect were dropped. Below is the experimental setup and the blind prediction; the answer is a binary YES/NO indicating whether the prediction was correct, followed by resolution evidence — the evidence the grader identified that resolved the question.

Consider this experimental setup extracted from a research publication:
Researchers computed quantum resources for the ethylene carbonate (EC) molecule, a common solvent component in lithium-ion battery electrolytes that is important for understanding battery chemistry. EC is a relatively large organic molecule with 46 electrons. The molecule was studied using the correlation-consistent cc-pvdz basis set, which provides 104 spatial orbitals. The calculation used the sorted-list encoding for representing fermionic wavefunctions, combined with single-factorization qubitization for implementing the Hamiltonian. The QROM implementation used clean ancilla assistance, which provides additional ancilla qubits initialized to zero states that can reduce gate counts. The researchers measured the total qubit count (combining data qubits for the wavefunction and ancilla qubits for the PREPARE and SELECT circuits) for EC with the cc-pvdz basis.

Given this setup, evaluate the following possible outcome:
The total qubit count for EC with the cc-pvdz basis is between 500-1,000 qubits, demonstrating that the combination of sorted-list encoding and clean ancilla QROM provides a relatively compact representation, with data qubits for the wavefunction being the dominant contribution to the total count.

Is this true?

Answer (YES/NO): NO